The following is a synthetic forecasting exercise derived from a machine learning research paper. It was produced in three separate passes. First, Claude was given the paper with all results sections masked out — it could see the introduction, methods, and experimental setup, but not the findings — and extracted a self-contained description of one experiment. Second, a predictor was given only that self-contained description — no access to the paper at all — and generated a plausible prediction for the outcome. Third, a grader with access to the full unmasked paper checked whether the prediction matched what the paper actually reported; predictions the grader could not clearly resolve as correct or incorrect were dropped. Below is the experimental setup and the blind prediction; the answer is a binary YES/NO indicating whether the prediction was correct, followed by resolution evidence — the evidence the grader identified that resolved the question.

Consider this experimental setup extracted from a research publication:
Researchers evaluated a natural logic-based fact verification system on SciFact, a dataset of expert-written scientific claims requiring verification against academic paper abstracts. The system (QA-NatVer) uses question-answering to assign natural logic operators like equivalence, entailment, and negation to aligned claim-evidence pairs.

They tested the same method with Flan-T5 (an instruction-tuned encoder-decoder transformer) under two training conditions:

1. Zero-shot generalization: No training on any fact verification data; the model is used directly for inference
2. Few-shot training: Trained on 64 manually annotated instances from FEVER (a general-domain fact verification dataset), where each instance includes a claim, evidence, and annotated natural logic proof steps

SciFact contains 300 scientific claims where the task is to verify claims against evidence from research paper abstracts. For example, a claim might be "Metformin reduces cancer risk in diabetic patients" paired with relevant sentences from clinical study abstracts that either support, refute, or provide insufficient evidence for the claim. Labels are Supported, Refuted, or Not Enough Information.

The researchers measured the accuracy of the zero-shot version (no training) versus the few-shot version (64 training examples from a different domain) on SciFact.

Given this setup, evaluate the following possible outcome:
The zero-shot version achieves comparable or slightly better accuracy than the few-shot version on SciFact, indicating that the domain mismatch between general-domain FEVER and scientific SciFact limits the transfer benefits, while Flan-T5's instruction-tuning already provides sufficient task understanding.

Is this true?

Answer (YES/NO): NO